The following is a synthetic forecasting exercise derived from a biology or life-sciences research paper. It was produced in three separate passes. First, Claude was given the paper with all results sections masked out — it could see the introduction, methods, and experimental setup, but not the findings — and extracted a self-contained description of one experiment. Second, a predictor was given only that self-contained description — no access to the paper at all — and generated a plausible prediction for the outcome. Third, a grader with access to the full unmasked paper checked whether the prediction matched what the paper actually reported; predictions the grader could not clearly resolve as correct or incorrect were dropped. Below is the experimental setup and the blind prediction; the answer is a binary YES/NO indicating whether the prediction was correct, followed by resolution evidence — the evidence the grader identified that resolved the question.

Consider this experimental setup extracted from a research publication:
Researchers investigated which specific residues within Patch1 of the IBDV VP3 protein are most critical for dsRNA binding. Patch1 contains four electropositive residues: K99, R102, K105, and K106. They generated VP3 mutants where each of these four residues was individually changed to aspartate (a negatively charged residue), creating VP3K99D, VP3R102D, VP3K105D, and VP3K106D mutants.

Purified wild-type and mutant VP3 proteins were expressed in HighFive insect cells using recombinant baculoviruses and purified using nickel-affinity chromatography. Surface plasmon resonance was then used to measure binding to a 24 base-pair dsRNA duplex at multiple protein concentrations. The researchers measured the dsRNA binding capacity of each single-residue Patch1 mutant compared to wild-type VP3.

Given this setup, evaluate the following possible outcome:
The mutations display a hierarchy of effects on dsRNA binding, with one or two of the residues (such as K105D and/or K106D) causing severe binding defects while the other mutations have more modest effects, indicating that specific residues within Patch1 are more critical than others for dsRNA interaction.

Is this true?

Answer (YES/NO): NO